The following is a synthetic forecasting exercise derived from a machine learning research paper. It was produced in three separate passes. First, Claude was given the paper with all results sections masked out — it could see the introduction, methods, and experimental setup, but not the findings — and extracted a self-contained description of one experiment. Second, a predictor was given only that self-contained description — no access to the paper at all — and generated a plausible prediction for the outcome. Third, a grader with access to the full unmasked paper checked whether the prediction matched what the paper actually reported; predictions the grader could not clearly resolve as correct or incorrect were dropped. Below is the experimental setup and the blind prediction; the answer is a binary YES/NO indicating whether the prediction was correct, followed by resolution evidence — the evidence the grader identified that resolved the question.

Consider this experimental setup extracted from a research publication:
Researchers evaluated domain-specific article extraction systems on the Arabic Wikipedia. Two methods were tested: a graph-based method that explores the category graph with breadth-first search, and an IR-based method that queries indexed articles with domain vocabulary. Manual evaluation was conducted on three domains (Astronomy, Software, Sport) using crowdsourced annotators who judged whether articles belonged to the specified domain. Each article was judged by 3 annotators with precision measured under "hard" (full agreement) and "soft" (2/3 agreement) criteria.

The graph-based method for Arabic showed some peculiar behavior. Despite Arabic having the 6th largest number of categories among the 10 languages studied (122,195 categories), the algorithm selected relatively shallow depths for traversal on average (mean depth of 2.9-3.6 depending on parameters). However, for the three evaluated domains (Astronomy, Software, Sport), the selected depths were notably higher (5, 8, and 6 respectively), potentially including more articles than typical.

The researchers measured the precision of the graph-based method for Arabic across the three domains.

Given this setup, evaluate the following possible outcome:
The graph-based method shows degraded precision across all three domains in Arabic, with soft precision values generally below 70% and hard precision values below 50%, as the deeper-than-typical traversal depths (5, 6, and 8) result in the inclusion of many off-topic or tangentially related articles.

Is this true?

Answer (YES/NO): NO